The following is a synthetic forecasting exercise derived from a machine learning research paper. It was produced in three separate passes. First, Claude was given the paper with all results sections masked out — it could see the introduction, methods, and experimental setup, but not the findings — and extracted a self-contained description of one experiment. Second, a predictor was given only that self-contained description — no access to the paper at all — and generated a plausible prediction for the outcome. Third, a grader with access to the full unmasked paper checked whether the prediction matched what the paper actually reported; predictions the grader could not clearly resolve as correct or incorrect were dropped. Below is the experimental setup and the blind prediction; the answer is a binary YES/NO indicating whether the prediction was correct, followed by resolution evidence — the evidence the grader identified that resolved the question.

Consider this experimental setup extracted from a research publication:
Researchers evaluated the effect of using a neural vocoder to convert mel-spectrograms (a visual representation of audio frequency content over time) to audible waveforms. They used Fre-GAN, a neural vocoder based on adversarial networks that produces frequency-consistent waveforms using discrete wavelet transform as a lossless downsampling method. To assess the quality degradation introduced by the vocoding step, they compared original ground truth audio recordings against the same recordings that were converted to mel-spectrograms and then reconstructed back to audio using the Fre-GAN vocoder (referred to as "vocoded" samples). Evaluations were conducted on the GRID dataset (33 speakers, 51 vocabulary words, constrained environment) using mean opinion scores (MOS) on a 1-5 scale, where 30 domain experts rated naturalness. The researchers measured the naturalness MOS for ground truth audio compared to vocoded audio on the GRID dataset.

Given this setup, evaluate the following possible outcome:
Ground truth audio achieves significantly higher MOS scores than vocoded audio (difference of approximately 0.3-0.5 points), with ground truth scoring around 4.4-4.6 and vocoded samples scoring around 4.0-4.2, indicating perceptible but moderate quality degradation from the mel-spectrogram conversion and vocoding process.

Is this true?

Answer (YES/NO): NO